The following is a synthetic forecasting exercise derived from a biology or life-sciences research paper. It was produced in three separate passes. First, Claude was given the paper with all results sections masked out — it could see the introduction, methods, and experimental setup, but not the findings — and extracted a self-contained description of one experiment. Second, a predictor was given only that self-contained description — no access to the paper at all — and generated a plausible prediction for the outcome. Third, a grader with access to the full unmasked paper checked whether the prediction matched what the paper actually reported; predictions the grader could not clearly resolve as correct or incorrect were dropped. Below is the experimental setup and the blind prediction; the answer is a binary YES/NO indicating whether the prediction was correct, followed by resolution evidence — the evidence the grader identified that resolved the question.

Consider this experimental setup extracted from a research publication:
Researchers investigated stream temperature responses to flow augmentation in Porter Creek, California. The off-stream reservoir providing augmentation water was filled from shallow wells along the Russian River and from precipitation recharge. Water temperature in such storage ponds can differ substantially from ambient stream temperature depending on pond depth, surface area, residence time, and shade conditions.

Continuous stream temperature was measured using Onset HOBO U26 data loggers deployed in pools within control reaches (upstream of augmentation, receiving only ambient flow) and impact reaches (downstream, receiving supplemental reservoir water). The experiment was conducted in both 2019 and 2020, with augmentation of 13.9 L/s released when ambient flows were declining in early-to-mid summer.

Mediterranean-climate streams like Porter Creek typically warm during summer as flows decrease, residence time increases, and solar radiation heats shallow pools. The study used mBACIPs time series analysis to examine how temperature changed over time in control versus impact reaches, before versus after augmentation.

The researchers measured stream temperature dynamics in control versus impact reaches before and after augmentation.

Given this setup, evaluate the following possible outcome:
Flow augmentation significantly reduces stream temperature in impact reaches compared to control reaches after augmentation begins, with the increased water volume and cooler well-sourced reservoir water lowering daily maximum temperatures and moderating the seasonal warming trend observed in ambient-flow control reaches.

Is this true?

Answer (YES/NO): NO